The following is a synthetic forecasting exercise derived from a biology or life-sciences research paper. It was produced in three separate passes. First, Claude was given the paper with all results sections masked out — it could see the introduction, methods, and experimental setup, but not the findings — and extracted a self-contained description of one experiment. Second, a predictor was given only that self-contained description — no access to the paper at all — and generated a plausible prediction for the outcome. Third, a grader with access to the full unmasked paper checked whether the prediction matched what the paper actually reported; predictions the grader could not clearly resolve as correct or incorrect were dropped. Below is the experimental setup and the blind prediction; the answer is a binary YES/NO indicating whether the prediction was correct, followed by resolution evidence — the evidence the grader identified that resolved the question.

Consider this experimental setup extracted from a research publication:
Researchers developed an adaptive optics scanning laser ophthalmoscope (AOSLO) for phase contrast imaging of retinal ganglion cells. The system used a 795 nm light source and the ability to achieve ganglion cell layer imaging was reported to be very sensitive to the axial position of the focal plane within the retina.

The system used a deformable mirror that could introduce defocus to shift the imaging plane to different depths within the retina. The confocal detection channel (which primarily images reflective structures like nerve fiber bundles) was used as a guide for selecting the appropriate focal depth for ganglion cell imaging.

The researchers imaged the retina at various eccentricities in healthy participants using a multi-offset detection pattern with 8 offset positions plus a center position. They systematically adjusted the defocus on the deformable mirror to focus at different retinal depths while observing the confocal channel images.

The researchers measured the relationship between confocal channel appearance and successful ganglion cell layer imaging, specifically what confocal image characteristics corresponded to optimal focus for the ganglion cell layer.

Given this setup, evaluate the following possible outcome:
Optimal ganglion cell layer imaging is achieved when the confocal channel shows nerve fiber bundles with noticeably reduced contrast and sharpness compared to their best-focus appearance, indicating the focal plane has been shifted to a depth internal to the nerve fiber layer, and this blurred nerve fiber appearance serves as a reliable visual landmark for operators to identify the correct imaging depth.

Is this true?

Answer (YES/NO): YES